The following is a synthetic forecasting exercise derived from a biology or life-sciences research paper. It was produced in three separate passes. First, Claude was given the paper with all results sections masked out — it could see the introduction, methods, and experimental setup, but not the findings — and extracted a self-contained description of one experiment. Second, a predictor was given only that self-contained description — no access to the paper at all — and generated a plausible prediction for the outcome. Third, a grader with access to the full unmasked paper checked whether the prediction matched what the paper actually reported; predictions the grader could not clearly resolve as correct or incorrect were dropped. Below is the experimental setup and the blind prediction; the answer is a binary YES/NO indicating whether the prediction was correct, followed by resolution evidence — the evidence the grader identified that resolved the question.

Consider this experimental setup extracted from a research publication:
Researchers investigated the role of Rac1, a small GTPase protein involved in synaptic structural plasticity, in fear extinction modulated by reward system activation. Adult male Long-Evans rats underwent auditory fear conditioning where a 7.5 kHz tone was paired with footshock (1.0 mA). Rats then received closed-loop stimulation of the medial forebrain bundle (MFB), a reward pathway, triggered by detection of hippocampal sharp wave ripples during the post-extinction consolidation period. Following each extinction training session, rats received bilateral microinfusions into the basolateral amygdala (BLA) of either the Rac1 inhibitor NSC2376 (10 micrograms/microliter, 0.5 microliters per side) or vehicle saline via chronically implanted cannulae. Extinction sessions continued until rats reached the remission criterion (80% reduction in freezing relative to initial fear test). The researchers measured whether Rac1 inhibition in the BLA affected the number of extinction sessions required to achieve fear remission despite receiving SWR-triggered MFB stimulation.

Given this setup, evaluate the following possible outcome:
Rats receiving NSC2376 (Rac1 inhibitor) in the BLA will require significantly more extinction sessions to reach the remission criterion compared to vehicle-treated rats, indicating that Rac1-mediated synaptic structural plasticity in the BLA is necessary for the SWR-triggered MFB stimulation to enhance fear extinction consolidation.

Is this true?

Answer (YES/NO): YES